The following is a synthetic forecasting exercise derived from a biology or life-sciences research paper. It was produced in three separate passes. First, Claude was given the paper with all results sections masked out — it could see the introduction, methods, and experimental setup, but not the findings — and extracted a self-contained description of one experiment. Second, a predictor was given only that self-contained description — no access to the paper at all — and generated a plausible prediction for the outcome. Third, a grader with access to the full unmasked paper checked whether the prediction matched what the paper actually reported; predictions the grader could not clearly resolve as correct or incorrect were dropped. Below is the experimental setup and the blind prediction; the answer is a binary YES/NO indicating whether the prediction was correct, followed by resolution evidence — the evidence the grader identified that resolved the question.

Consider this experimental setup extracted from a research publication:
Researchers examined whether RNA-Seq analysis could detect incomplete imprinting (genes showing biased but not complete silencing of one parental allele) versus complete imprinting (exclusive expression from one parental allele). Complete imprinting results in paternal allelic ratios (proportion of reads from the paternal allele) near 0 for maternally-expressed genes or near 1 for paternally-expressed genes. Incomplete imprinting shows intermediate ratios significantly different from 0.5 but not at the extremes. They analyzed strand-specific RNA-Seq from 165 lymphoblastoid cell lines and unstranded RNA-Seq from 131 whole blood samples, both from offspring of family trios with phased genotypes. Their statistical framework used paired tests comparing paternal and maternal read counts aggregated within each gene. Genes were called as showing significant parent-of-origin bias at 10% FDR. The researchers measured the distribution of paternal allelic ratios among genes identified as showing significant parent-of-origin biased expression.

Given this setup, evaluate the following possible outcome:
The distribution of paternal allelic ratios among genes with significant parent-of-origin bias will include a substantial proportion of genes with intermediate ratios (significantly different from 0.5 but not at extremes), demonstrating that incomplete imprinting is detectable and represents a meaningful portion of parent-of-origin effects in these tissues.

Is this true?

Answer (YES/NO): YES